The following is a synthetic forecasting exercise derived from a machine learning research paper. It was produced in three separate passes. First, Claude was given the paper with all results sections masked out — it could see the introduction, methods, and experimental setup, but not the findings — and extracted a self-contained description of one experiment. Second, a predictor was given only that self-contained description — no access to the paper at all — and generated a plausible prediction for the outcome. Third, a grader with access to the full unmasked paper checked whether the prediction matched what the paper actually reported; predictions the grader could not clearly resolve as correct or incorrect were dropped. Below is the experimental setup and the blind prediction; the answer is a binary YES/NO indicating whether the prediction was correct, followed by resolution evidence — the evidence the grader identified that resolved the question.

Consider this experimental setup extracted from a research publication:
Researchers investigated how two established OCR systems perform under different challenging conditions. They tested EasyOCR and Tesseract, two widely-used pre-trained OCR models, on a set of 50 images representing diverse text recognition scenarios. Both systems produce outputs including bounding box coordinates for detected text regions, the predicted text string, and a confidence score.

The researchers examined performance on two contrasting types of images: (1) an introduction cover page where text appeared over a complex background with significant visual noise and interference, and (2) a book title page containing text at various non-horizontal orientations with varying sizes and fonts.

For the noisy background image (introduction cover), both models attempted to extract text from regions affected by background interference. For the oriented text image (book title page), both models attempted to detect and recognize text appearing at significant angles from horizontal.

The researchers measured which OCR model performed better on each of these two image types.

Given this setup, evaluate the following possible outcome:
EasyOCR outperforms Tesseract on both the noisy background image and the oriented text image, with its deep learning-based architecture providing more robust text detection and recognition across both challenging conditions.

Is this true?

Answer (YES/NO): NO